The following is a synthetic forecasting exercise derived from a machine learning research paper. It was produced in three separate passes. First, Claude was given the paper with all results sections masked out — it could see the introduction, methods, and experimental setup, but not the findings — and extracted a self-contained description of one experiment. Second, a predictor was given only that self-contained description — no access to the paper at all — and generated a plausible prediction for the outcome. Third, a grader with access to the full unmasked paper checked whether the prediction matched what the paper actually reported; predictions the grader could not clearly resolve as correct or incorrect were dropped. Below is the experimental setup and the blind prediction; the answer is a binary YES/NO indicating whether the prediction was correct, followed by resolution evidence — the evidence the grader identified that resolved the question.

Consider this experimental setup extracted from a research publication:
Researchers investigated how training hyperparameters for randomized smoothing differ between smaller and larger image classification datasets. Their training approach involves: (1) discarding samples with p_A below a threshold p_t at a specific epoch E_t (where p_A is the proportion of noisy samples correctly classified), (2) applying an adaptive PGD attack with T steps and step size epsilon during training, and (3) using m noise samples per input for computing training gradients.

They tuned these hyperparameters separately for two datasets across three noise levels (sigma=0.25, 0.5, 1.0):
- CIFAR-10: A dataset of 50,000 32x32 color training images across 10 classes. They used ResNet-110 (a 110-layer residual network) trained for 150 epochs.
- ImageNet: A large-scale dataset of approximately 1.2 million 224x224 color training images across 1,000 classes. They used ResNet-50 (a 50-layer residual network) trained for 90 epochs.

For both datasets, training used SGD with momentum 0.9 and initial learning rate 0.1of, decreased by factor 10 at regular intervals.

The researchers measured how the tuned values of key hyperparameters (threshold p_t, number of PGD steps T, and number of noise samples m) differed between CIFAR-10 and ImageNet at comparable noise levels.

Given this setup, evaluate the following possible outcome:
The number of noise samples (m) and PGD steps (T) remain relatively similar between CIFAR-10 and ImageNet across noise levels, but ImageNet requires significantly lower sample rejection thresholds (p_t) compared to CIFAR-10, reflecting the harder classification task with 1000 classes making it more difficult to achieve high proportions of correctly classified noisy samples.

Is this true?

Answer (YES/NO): NO